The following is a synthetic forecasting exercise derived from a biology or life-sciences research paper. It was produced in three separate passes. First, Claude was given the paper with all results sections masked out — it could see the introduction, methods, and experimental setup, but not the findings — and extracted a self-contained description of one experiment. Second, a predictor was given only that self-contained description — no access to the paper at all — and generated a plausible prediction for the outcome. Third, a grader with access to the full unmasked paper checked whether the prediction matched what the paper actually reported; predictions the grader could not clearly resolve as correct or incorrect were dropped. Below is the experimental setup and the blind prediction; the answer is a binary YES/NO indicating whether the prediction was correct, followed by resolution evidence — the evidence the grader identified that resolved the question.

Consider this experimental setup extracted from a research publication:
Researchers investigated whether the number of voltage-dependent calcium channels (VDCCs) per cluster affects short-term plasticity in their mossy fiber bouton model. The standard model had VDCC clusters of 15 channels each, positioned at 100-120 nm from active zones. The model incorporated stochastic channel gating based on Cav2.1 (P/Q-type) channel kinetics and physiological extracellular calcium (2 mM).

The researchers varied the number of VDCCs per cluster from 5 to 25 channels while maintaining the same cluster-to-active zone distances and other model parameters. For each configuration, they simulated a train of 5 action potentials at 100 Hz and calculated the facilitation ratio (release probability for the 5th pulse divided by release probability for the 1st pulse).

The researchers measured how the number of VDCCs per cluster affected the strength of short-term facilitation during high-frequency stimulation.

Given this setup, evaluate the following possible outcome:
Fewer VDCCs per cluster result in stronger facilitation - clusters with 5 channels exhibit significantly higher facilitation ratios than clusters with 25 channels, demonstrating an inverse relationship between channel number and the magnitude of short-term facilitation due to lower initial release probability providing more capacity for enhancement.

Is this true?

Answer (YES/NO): NO